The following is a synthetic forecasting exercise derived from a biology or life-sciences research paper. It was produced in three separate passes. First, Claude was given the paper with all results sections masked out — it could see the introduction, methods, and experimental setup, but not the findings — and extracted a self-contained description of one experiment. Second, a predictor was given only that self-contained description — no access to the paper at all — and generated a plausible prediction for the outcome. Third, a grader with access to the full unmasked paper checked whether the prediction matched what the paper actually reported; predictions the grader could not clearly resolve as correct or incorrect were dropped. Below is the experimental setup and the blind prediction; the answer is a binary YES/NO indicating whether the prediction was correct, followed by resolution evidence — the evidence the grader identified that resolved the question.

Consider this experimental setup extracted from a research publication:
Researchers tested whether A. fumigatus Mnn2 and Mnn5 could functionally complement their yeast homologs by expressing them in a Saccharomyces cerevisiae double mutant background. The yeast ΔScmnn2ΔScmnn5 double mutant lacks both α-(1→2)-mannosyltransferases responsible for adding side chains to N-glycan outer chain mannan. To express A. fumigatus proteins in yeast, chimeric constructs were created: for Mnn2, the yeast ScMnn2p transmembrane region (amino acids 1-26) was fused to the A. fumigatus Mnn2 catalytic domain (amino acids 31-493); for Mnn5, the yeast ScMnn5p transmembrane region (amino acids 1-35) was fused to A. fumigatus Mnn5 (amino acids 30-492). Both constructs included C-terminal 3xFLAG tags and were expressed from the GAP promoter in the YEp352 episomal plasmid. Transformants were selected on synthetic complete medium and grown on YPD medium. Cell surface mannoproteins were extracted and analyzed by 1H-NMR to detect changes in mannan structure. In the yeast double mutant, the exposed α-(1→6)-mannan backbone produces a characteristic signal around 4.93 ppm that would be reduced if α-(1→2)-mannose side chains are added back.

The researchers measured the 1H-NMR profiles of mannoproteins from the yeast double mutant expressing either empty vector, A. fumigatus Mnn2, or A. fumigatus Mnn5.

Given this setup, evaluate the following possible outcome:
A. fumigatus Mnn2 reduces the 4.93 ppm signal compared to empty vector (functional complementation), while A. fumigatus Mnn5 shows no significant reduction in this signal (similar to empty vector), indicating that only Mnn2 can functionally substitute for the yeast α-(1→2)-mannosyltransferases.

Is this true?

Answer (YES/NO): NO